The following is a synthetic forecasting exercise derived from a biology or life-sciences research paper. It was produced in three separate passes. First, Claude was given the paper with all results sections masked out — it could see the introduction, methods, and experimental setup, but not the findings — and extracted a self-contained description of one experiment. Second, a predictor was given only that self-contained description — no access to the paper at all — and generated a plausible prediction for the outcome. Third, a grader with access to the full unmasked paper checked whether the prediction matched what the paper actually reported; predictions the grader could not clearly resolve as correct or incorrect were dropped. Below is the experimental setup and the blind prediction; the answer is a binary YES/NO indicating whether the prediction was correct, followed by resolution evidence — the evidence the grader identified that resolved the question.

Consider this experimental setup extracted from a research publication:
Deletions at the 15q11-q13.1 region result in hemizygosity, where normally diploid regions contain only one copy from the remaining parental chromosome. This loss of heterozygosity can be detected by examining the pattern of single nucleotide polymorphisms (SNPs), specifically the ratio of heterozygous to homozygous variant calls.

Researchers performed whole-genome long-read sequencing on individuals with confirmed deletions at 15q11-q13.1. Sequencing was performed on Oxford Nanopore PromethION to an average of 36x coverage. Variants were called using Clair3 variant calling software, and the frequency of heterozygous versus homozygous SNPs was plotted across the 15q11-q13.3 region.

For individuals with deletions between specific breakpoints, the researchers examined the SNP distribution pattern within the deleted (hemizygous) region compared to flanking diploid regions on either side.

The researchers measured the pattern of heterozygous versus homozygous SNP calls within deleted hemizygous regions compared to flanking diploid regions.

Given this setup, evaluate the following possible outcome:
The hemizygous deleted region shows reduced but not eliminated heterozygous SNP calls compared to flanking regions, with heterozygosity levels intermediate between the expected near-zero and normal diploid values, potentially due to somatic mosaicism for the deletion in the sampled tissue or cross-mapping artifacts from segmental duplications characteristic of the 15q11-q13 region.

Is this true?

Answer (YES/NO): NO